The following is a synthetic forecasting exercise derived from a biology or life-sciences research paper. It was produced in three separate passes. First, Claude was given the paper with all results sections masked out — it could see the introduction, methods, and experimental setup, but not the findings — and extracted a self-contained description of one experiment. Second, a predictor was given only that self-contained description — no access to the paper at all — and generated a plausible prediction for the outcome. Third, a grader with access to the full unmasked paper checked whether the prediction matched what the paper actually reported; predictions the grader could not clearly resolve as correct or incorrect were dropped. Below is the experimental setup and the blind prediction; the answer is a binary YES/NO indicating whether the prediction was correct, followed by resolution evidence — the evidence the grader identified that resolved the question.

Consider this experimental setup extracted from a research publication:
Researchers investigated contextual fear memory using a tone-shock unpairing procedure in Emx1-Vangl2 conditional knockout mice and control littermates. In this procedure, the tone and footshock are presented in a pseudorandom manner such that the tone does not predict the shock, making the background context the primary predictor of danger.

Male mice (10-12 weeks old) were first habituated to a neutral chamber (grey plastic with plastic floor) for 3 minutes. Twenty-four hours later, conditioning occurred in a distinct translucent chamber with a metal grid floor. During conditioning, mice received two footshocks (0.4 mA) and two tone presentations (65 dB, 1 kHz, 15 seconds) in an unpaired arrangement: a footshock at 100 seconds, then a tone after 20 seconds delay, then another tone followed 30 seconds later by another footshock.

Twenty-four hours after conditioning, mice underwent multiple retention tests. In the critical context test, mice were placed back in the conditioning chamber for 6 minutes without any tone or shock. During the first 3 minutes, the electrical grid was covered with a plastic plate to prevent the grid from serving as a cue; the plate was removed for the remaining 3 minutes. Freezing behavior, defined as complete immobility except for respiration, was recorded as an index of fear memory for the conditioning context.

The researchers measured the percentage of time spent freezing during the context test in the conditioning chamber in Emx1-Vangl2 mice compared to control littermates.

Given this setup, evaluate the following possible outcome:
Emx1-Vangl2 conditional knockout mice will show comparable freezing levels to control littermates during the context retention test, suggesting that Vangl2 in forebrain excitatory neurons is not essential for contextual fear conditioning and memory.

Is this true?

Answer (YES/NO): NO